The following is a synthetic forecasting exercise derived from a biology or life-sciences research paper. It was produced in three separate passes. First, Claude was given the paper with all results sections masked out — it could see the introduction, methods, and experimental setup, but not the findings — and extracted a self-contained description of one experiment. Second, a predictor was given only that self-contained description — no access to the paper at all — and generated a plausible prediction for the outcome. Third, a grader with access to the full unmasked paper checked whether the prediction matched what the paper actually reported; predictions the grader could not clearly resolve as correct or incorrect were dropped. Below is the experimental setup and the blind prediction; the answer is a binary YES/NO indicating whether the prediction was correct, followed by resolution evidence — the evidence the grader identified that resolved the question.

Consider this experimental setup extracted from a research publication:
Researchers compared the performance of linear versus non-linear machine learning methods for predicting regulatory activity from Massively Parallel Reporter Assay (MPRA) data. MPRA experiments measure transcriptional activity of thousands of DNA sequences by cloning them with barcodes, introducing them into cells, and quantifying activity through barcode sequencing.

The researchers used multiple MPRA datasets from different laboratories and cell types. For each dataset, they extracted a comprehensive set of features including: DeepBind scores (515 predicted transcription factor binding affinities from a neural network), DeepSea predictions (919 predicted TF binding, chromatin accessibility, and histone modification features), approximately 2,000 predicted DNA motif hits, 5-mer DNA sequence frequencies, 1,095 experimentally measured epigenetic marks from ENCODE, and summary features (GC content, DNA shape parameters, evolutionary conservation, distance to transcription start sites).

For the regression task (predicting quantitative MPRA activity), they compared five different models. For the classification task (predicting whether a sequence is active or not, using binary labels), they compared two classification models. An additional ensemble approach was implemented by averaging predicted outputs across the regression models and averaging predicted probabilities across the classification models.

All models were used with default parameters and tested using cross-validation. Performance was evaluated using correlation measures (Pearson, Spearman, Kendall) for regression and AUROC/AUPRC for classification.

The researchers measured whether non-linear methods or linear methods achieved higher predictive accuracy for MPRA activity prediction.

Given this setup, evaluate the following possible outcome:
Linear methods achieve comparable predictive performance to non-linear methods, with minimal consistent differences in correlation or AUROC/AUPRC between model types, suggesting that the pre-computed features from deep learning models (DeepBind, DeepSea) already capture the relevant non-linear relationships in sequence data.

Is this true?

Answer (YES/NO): NO